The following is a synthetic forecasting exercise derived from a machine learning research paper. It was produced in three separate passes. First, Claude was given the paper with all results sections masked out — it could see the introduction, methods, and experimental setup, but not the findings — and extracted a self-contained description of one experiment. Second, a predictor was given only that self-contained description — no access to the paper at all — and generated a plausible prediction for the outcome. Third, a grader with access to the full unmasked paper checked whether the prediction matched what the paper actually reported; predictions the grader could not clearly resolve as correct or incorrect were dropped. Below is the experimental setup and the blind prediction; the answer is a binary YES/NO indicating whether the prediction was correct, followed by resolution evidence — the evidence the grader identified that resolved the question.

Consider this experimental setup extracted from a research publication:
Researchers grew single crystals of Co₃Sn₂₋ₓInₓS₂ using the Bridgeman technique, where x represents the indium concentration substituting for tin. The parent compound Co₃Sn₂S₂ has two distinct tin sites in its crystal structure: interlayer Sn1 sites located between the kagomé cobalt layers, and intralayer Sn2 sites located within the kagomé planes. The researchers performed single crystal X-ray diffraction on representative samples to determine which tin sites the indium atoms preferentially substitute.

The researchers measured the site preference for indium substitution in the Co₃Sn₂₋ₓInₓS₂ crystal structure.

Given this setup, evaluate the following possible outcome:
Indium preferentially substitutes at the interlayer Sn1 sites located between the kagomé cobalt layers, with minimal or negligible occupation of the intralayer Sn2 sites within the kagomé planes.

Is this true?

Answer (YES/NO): YES